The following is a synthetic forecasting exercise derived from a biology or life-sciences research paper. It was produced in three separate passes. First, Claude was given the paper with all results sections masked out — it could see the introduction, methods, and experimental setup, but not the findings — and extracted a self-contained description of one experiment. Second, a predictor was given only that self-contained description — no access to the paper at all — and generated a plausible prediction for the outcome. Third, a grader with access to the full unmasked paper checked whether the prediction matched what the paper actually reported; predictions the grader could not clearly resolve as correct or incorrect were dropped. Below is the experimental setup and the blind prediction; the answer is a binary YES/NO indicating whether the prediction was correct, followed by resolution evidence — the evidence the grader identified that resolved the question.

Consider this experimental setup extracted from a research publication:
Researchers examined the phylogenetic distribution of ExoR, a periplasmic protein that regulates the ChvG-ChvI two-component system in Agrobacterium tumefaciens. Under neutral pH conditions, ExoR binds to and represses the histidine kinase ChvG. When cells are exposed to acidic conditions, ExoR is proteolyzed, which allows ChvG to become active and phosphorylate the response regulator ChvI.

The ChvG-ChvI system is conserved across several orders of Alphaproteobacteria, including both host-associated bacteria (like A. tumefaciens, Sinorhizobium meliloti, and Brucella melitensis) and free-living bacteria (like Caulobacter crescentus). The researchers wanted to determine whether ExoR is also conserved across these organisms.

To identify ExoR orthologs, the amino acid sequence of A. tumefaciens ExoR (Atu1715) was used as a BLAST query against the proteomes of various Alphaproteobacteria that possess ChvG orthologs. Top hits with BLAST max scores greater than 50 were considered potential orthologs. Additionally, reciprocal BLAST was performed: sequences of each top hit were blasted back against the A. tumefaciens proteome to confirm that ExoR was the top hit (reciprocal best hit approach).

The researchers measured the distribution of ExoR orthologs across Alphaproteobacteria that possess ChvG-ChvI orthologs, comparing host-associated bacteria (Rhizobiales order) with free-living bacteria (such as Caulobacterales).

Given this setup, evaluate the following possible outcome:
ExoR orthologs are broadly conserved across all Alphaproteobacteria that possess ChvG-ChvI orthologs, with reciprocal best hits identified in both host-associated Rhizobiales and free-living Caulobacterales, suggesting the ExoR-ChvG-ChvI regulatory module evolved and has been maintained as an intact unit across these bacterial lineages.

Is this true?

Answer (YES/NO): NO